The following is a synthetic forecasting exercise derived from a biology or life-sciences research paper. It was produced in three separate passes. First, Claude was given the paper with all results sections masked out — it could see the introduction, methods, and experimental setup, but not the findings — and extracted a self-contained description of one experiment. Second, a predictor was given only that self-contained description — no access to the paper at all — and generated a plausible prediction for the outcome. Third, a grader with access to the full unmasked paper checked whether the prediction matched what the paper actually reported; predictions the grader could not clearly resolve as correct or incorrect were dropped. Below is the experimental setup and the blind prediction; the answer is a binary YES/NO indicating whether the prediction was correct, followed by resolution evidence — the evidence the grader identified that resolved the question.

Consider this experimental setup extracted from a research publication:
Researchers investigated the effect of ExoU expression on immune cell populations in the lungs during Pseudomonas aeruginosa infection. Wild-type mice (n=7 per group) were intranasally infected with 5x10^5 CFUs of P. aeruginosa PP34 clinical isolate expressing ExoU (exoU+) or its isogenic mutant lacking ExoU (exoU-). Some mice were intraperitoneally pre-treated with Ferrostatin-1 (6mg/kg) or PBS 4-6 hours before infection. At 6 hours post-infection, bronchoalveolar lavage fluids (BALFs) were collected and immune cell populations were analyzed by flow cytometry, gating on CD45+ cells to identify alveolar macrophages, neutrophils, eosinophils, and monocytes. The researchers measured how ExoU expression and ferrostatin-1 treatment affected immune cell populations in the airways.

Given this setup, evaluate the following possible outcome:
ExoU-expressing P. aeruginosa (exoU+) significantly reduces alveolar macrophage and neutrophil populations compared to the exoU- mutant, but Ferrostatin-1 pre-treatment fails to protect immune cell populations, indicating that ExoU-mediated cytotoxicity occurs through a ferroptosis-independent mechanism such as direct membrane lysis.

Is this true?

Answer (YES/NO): NO